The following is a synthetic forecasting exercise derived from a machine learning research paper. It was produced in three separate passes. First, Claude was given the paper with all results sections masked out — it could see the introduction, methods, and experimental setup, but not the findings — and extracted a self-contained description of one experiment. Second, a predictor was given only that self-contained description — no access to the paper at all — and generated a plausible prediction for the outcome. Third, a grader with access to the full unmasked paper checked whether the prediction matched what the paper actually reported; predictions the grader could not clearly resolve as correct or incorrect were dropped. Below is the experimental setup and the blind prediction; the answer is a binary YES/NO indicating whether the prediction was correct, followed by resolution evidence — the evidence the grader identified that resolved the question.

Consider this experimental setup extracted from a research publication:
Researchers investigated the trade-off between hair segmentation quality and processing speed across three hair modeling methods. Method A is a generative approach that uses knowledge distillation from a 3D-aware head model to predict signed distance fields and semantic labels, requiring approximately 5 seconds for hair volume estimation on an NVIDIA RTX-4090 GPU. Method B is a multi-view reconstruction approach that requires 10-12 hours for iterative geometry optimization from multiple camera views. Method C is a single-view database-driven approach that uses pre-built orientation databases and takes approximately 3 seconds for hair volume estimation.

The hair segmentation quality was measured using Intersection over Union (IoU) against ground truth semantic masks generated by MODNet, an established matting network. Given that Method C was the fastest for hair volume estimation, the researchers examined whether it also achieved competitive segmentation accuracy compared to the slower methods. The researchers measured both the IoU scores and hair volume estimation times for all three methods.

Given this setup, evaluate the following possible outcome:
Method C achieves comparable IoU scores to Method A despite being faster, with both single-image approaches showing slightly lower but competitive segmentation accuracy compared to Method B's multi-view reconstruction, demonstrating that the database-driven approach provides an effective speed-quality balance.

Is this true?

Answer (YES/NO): NO